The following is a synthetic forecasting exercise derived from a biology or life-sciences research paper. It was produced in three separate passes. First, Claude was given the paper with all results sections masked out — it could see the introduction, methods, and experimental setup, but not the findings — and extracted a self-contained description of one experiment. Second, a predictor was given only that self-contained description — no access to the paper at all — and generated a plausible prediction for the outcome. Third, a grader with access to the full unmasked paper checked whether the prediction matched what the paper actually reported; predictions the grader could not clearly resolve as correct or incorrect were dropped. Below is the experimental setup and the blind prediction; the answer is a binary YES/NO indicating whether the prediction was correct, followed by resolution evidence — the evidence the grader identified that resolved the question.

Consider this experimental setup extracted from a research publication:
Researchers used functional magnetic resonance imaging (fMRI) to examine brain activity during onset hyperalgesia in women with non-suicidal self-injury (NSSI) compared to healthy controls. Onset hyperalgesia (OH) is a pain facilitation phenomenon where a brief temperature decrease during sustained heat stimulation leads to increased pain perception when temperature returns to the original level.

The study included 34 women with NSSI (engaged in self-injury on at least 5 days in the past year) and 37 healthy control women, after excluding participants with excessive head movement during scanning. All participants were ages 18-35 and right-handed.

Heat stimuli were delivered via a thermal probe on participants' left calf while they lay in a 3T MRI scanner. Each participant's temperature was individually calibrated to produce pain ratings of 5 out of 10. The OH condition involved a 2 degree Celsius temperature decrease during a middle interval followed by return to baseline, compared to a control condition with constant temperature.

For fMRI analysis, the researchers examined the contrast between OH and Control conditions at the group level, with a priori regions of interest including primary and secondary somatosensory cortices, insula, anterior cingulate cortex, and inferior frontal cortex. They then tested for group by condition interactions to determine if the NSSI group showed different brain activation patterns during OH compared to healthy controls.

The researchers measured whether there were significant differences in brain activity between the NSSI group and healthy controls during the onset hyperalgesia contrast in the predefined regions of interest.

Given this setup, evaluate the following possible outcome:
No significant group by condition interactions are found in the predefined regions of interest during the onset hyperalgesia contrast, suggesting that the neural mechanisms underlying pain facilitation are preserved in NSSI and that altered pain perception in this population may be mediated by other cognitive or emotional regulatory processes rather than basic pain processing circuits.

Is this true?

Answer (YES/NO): YES